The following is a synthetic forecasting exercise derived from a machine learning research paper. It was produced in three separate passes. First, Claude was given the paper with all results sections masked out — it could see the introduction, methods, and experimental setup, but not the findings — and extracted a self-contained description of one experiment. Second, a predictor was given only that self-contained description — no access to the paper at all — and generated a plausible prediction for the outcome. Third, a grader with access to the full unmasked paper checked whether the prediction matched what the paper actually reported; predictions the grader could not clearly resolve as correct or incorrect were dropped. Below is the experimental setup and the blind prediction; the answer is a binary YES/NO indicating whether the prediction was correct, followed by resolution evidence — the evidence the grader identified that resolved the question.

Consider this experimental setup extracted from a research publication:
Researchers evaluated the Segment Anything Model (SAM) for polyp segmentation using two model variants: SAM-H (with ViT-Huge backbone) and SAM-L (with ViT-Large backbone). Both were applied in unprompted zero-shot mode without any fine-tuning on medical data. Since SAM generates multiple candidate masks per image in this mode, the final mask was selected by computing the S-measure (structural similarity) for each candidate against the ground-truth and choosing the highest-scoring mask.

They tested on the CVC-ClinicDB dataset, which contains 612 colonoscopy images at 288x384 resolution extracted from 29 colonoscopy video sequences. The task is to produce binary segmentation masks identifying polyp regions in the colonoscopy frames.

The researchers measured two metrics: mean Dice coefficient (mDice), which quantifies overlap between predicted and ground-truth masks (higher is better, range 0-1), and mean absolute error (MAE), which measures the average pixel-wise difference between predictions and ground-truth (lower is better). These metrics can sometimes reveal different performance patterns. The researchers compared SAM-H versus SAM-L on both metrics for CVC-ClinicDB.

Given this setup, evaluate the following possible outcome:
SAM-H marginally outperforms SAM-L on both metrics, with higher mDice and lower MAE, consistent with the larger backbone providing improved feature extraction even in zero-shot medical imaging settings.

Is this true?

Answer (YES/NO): NO